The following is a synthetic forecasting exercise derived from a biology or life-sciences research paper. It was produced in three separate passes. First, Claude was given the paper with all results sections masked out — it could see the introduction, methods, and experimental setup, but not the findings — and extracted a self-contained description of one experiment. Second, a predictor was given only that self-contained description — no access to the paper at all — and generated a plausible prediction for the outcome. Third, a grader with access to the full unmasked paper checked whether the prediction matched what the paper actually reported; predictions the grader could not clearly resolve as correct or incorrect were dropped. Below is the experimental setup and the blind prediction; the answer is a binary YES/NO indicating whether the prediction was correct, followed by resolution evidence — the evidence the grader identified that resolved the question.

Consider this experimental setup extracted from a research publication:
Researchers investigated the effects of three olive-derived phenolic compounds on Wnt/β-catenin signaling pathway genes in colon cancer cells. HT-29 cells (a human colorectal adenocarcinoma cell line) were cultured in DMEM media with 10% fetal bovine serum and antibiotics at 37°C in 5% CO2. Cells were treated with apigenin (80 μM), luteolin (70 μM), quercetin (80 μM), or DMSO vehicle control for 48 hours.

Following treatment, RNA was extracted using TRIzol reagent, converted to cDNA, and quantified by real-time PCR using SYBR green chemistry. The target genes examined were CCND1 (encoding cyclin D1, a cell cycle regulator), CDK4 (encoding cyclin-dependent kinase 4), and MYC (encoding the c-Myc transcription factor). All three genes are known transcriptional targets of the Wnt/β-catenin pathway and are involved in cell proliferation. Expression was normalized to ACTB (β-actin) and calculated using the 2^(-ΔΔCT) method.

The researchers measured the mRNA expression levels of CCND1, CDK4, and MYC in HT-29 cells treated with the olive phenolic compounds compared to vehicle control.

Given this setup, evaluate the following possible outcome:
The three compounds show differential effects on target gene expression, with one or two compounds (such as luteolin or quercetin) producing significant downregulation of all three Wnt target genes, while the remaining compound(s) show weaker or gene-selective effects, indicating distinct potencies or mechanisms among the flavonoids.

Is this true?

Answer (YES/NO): NO